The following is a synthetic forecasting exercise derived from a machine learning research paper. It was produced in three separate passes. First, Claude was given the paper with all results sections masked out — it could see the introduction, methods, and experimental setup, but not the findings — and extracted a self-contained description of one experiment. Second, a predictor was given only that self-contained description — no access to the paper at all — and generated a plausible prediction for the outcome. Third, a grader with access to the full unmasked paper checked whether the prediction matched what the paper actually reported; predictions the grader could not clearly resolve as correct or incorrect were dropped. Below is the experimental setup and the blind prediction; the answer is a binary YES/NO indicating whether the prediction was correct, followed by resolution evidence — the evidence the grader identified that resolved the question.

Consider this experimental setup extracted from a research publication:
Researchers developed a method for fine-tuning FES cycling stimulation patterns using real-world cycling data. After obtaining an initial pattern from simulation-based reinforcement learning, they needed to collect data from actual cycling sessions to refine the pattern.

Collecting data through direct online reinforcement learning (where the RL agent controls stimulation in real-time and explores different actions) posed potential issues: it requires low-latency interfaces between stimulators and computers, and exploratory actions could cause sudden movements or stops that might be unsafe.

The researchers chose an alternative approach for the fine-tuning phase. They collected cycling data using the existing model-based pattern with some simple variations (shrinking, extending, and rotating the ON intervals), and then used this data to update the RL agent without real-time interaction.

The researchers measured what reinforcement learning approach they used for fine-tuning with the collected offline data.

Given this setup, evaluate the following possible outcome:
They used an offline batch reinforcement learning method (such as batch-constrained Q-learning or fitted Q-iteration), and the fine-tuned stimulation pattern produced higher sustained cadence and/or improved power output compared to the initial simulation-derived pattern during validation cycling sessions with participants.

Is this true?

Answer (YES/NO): NO